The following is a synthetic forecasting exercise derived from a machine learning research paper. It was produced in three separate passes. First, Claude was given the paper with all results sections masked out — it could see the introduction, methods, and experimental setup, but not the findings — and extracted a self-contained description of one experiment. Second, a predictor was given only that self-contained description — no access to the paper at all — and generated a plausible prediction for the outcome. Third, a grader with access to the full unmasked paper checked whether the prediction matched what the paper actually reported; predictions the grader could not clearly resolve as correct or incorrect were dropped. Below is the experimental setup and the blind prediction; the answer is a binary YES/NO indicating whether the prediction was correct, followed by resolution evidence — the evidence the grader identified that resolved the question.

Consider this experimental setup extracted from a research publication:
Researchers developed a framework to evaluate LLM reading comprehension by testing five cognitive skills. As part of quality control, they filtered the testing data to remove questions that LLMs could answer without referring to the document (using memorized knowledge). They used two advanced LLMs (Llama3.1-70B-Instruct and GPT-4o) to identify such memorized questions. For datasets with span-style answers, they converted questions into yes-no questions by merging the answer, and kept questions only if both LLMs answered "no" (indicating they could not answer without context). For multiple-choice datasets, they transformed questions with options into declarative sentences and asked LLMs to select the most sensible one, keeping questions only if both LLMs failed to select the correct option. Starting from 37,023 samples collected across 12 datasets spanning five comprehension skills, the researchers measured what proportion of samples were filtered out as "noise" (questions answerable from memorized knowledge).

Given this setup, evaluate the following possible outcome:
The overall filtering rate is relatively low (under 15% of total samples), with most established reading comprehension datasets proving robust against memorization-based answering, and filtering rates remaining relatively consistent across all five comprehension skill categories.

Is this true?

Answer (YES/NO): NO